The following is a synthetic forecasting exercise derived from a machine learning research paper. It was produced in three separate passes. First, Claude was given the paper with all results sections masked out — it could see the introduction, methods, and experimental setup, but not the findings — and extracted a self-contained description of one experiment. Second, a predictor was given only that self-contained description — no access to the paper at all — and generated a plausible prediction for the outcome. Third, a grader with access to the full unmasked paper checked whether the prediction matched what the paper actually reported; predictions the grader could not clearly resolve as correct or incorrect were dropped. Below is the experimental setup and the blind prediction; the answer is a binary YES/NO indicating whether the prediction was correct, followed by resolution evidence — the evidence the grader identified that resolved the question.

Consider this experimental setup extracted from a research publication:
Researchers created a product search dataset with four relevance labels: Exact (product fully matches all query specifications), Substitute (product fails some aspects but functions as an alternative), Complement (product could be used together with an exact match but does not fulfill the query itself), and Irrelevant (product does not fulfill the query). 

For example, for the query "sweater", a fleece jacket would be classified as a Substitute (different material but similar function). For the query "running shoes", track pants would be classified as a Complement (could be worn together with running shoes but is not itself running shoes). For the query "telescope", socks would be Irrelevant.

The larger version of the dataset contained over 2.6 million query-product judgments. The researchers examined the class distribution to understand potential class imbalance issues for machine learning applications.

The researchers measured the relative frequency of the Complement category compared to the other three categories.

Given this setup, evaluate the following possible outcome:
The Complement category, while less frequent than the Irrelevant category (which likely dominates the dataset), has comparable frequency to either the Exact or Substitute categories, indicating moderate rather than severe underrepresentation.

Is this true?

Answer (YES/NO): NO